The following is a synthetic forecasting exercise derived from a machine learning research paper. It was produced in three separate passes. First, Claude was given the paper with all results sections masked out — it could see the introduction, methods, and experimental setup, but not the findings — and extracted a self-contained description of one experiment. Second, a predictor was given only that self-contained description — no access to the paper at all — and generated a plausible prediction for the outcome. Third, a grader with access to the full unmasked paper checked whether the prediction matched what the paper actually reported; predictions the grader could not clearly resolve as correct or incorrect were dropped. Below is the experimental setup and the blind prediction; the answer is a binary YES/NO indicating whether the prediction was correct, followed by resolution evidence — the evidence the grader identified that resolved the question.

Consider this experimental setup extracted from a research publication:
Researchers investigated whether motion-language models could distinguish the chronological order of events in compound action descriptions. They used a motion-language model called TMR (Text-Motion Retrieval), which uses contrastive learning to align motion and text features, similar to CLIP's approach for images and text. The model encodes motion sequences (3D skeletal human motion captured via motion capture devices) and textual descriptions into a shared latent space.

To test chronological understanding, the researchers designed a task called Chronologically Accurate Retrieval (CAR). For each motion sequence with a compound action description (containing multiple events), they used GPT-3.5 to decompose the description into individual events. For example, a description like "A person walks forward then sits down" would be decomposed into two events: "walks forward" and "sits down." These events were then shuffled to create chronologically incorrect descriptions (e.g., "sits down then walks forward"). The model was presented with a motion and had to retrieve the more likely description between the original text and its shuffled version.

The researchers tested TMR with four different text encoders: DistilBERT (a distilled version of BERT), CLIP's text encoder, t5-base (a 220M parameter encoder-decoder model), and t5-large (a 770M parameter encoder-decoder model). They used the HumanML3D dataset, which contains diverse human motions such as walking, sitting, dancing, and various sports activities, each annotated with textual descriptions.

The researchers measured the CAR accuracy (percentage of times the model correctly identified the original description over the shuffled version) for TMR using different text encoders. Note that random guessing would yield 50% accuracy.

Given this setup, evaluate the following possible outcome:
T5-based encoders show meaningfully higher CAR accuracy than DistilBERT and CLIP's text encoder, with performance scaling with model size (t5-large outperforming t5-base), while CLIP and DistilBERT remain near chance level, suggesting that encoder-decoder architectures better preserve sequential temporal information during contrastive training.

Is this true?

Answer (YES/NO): NO